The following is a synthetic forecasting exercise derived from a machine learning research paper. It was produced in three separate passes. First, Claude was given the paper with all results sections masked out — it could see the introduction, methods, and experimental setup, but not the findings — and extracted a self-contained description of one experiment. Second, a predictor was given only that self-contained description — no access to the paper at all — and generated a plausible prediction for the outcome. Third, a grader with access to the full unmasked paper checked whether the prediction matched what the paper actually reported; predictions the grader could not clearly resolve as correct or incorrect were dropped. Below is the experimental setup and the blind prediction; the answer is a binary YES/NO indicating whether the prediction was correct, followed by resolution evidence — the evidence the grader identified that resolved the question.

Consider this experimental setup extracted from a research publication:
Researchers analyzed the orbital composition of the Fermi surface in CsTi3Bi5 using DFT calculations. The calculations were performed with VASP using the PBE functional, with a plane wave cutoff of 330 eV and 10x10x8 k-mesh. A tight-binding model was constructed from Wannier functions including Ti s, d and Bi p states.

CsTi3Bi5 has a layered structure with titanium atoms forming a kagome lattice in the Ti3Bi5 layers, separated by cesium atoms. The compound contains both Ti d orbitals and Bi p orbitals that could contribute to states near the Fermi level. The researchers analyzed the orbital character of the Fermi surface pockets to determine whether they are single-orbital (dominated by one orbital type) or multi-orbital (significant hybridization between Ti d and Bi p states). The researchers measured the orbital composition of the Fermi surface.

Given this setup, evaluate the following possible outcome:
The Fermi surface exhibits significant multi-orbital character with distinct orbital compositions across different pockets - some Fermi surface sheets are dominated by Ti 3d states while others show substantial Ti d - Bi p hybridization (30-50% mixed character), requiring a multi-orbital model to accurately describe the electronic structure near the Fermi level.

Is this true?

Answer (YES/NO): YES